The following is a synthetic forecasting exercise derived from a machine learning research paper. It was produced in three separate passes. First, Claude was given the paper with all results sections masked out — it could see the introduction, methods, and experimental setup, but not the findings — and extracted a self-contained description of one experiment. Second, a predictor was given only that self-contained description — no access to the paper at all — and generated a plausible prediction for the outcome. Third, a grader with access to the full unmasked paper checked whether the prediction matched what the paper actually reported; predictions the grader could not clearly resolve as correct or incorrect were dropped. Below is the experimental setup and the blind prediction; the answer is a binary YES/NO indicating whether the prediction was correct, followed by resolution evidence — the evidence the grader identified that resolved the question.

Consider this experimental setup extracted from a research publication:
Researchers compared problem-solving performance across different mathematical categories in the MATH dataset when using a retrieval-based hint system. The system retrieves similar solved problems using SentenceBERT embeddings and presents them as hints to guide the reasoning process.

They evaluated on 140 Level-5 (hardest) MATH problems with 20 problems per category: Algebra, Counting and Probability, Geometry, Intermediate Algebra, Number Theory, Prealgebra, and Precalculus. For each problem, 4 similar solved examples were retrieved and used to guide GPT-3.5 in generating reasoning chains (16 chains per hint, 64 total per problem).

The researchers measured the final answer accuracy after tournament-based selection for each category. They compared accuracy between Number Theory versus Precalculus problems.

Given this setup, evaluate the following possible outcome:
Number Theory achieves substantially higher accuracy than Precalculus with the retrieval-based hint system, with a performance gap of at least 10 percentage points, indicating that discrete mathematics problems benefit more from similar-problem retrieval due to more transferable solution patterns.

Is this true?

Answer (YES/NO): YES